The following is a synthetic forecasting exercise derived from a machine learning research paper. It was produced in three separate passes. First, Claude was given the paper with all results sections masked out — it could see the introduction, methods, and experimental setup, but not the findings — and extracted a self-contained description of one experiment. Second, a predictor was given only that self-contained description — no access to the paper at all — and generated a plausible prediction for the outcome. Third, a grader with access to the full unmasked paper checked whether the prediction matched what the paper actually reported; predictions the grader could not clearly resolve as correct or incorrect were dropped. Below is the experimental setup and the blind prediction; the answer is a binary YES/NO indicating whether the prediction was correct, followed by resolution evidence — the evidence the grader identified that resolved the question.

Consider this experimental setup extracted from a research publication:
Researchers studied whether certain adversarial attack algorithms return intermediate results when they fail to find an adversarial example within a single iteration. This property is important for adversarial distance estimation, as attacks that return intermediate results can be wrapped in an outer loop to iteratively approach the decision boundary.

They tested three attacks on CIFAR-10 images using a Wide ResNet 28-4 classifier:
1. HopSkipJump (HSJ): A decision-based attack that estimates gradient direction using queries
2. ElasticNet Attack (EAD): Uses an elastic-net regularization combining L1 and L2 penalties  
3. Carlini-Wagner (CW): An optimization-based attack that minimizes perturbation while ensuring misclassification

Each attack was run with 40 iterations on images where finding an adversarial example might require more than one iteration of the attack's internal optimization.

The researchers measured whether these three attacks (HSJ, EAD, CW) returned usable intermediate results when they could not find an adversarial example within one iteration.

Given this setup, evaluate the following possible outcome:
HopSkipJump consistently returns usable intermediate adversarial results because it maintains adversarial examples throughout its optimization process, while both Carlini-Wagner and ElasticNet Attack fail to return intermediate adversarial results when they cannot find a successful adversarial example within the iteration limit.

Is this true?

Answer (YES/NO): NO